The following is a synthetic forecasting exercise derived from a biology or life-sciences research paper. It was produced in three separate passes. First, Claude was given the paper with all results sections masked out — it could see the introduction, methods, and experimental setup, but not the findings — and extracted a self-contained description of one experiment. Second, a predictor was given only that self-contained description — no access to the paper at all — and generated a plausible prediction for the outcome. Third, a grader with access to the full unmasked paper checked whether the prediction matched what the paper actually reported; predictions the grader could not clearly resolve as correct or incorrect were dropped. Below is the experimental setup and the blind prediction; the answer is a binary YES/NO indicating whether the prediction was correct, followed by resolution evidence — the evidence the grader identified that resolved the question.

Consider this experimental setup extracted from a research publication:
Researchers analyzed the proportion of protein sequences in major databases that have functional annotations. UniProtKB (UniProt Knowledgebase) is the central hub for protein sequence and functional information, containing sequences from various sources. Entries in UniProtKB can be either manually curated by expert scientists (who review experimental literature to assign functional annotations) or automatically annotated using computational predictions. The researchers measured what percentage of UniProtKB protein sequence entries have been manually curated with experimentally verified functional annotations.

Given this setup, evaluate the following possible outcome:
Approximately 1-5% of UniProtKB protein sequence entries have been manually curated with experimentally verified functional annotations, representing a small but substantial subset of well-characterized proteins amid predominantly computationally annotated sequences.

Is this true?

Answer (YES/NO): NO